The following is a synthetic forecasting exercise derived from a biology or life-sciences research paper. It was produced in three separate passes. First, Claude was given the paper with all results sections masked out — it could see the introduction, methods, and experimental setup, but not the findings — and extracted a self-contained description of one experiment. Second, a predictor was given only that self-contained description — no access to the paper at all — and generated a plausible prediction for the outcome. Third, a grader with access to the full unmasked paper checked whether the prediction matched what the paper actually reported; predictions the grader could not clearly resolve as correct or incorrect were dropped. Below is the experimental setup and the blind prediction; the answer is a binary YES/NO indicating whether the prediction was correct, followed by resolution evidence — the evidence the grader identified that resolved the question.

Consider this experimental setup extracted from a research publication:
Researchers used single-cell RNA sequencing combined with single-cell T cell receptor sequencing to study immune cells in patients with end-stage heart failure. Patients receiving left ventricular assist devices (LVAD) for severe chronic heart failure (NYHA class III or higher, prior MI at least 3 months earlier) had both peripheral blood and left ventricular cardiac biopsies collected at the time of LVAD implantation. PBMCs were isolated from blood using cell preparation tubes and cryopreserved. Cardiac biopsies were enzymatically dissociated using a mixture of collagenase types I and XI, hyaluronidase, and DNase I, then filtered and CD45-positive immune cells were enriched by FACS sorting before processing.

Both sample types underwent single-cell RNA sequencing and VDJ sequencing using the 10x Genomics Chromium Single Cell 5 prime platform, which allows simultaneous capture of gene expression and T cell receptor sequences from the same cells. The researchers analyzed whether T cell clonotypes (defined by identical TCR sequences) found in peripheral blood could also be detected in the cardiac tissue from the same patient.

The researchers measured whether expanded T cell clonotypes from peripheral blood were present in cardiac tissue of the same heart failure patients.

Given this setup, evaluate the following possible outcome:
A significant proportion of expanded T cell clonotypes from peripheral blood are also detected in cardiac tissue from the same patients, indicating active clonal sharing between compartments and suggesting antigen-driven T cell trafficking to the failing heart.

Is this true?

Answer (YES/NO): YES